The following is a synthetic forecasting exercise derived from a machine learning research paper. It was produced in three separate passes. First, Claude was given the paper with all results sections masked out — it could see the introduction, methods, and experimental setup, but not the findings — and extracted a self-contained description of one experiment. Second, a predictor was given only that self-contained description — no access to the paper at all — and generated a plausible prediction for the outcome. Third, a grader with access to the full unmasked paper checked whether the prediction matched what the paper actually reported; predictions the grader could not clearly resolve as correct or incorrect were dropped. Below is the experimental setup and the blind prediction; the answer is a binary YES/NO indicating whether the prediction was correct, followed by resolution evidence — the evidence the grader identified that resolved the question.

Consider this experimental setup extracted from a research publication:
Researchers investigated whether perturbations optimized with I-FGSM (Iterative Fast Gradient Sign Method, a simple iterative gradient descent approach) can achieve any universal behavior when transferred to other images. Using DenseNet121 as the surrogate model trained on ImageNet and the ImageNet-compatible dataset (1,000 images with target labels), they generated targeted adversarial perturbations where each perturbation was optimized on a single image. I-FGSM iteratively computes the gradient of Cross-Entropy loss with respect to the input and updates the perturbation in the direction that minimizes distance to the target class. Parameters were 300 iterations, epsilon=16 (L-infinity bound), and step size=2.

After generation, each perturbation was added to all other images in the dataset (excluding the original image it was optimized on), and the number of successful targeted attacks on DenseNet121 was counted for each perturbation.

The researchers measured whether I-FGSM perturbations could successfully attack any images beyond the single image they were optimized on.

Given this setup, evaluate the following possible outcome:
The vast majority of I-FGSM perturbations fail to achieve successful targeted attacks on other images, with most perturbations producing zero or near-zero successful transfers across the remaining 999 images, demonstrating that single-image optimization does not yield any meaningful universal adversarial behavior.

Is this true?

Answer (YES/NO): NO